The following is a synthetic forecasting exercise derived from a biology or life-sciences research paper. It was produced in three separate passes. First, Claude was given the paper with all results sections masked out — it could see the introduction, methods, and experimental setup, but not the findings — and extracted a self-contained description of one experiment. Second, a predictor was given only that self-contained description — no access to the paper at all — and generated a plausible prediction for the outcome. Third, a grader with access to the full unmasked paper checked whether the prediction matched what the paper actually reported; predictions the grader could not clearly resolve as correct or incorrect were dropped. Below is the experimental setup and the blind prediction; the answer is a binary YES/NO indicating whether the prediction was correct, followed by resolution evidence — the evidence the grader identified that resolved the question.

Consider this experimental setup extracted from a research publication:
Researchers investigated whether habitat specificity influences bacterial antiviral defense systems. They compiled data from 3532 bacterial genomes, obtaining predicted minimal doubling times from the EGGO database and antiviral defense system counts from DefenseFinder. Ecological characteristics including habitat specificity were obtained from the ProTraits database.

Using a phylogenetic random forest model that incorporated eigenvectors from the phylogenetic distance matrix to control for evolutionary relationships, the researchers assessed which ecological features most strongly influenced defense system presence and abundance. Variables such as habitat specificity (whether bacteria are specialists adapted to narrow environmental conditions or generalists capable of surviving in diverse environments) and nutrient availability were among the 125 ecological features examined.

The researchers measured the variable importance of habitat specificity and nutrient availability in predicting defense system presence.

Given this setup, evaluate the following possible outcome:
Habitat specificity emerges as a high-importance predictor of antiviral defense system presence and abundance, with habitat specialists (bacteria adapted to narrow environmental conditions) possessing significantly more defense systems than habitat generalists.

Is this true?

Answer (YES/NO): NO